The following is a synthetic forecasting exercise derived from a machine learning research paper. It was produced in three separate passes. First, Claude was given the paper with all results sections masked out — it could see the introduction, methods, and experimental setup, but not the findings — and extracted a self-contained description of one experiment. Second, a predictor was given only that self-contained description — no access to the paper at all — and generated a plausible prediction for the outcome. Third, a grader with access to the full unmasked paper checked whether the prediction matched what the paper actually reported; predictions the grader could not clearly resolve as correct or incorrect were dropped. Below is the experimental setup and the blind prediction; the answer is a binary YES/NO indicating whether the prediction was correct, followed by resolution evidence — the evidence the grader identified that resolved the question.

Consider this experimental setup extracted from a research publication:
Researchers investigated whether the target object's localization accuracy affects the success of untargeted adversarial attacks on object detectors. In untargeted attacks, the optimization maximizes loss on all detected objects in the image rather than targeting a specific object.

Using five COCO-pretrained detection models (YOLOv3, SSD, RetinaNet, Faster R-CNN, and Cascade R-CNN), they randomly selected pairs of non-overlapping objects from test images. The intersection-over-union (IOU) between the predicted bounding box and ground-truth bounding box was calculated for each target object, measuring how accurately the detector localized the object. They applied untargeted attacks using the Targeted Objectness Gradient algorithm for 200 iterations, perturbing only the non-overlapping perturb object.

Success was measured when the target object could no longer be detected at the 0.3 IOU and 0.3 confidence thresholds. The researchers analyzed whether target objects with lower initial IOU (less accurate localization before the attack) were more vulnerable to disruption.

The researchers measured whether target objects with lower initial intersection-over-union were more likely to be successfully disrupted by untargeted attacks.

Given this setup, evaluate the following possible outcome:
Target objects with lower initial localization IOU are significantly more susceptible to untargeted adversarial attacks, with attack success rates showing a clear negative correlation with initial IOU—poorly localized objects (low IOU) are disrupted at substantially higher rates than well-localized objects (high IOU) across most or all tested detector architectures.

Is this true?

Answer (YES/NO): YES